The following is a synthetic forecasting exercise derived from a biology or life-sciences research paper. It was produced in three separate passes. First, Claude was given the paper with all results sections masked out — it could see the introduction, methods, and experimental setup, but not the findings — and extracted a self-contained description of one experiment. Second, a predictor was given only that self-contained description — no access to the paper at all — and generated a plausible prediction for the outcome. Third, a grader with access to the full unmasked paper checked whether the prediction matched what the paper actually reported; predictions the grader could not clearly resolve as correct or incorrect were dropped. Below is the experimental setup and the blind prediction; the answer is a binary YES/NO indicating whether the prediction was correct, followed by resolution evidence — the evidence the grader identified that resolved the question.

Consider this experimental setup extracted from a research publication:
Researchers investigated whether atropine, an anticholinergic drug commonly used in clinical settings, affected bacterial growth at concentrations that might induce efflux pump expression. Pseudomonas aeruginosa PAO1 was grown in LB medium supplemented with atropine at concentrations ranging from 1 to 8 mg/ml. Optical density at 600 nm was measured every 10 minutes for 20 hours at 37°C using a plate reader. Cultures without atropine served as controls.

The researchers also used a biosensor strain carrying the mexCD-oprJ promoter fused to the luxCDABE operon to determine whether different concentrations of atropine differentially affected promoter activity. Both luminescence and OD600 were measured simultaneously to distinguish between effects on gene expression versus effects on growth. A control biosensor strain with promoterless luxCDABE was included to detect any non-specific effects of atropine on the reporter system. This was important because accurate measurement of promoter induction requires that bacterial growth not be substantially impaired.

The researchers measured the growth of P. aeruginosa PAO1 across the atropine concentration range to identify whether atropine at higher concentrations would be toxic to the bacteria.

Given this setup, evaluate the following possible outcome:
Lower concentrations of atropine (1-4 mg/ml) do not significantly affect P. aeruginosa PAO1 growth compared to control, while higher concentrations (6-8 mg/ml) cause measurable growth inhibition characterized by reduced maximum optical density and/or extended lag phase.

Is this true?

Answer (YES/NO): NO